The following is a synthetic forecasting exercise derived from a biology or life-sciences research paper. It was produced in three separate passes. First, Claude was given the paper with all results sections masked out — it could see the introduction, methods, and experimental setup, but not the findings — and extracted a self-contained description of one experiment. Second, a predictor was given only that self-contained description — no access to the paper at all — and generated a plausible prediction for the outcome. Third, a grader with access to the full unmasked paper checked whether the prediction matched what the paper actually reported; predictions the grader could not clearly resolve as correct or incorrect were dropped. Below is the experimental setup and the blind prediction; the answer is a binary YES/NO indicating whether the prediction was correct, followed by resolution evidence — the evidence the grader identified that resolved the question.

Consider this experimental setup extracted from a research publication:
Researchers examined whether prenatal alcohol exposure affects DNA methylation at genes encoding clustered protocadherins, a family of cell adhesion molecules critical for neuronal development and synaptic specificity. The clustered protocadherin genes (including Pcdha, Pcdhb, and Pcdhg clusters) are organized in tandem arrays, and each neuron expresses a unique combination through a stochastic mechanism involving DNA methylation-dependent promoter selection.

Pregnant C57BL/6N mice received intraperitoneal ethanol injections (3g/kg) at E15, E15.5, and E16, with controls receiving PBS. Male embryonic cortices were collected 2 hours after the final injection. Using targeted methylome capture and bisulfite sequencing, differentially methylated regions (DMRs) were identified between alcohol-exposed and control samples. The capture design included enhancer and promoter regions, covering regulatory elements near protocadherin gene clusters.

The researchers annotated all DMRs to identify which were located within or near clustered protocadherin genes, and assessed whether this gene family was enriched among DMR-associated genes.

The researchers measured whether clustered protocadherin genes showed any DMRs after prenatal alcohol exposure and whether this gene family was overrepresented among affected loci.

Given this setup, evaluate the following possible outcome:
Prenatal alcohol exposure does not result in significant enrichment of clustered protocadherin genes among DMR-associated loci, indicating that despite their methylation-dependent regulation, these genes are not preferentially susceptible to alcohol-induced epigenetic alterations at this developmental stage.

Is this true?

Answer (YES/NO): NO